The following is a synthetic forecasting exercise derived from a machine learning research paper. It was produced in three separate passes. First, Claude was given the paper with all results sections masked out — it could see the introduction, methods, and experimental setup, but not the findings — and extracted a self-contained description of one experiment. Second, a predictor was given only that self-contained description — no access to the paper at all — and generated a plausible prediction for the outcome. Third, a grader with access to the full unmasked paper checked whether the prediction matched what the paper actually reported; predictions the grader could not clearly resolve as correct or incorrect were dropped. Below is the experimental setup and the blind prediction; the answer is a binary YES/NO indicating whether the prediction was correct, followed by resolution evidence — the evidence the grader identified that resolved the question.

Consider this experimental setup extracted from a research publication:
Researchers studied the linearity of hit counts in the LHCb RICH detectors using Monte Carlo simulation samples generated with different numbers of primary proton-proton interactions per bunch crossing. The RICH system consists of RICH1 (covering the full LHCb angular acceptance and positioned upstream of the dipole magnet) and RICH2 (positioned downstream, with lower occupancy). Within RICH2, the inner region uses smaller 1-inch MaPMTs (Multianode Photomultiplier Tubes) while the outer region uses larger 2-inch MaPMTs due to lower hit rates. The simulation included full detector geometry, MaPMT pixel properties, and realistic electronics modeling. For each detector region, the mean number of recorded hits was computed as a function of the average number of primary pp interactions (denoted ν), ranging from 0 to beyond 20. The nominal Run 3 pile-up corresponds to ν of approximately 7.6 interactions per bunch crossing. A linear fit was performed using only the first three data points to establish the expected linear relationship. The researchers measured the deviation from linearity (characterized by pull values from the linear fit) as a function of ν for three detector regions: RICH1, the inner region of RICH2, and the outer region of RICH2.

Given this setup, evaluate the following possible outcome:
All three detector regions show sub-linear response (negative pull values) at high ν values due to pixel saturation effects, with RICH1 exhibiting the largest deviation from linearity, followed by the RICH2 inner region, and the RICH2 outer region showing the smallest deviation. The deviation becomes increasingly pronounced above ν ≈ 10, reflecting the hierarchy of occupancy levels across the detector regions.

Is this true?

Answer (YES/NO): NO